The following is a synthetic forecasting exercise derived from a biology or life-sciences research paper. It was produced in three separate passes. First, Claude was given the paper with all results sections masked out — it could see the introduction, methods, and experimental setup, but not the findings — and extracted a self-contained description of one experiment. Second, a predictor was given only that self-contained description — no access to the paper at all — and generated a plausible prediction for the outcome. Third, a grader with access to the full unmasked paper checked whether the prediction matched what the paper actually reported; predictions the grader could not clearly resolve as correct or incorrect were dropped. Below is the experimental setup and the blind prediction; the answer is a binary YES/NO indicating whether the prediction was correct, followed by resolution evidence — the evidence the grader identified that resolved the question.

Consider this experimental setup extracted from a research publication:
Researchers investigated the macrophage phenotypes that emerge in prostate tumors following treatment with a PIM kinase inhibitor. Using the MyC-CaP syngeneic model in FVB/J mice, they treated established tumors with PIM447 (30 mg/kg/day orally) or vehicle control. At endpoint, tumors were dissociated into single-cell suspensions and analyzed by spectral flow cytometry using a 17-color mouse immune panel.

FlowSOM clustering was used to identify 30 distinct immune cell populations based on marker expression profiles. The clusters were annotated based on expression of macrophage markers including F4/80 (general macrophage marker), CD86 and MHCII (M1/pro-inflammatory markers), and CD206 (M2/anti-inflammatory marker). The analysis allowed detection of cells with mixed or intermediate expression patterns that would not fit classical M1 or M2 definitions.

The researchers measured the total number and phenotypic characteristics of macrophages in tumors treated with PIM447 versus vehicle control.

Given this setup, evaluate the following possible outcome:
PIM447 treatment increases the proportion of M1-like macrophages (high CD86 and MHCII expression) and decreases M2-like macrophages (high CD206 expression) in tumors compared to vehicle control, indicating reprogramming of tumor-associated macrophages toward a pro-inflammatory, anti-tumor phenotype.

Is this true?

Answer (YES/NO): NO